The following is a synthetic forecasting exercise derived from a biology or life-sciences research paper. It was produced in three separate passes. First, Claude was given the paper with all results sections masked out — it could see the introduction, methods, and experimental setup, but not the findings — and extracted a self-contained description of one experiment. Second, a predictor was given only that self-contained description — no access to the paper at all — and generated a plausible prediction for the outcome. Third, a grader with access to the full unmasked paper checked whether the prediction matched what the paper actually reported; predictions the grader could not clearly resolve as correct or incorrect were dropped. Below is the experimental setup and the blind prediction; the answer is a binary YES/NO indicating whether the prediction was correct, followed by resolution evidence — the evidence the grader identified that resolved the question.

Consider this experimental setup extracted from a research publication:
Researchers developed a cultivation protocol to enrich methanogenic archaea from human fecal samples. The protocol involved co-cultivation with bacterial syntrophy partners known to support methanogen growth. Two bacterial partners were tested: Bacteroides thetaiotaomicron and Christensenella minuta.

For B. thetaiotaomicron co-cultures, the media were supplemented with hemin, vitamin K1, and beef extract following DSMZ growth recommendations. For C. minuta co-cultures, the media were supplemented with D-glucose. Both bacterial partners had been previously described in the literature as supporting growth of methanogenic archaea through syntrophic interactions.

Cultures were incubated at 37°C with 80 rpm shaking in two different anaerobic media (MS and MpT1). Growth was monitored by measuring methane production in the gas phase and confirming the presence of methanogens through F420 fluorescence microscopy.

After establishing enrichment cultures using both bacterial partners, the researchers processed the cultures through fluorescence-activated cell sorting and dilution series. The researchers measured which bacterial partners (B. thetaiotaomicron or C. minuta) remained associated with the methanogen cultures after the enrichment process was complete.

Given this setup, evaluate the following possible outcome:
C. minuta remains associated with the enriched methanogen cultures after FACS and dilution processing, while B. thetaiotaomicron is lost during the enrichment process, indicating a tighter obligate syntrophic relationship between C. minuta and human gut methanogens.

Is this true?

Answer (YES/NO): NO